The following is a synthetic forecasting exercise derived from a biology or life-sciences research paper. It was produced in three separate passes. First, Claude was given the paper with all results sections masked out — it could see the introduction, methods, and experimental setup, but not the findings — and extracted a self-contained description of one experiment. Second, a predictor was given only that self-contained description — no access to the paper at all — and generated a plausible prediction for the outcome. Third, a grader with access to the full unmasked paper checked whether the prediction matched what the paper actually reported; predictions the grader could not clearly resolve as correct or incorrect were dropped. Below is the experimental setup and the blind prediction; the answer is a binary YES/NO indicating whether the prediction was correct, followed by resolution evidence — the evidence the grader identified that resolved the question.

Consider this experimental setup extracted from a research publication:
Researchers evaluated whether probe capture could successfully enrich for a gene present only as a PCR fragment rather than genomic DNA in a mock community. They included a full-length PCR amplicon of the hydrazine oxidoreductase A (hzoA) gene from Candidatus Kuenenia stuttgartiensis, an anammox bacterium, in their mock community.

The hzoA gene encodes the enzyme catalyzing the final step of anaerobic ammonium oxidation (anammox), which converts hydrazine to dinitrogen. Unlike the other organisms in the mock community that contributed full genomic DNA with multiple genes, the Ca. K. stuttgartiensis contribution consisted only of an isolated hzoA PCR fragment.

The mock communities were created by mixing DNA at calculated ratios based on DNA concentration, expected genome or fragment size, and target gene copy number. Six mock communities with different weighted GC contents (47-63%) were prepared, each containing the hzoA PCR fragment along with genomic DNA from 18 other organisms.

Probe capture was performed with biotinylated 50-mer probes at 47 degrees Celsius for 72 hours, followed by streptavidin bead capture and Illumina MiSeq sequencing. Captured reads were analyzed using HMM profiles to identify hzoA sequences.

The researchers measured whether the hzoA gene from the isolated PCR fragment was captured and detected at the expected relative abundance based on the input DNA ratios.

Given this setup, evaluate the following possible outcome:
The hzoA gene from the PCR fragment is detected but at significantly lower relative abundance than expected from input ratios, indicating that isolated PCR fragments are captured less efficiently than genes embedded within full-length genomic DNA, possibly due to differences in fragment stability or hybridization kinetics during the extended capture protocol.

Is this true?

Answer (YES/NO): NO